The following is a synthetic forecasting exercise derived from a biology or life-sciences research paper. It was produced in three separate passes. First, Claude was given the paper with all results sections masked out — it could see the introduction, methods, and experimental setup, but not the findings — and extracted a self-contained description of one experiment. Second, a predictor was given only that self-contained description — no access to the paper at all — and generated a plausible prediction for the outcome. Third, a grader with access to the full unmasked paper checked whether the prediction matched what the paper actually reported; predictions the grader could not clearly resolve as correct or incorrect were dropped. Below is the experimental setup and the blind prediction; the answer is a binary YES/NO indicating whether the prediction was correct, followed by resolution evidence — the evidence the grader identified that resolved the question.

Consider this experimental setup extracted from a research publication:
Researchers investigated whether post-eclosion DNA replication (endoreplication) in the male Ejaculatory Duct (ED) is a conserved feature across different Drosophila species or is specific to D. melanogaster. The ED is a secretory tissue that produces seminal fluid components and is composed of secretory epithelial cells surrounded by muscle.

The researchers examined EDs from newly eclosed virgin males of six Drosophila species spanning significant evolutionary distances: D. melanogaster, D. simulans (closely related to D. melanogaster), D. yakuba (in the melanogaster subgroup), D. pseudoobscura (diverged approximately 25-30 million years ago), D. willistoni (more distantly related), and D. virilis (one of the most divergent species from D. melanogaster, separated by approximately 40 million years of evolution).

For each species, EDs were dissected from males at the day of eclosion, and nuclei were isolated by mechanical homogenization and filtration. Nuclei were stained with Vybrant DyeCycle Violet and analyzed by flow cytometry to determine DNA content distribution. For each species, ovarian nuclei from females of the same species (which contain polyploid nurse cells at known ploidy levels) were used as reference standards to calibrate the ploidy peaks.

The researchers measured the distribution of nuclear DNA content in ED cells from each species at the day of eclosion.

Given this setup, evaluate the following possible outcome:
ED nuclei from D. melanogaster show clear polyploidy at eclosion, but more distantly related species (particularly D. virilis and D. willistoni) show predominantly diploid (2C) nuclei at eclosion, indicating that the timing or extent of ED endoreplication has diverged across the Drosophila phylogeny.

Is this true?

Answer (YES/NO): NO